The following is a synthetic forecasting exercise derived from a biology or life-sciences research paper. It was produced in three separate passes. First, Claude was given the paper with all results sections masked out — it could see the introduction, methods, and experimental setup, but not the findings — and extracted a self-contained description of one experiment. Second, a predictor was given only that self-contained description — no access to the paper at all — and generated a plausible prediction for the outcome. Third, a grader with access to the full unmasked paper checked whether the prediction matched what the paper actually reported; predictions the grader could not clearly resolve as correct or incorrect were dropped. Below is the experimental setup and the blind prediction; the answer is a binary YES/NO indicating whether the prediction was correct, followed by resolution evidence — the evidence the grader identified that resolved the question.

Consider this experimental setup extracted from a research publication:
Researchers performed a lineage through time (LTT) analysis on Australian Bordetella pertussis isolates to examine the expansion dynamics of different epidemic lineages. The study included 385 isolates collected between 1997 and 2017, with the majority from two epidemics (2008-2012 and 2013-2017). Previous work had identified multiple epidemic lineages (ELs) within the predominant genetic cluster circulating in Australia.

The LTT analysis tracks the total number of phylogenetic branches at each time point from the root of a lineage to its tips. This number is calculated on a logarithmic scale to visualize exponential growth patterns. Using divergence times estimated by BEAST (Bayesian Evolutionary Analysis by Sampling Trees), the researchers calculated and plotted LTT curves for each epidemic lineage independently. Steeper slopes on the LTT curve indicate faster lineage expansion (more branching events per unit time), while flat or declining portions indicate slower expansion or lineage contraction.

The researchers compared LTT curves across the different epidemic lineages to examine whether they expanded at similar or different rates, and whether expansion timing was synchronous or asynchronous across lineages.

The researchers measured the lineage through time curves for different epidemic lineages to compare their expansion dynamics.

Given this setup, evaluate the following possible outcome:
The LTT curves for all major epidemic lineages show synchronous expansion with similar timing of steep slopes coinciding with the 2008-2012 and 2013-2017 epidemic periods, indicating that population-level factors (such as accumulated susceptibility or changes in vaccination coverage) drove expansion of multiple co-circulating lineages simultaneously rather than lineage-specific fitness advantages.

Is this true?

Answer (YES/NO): NO